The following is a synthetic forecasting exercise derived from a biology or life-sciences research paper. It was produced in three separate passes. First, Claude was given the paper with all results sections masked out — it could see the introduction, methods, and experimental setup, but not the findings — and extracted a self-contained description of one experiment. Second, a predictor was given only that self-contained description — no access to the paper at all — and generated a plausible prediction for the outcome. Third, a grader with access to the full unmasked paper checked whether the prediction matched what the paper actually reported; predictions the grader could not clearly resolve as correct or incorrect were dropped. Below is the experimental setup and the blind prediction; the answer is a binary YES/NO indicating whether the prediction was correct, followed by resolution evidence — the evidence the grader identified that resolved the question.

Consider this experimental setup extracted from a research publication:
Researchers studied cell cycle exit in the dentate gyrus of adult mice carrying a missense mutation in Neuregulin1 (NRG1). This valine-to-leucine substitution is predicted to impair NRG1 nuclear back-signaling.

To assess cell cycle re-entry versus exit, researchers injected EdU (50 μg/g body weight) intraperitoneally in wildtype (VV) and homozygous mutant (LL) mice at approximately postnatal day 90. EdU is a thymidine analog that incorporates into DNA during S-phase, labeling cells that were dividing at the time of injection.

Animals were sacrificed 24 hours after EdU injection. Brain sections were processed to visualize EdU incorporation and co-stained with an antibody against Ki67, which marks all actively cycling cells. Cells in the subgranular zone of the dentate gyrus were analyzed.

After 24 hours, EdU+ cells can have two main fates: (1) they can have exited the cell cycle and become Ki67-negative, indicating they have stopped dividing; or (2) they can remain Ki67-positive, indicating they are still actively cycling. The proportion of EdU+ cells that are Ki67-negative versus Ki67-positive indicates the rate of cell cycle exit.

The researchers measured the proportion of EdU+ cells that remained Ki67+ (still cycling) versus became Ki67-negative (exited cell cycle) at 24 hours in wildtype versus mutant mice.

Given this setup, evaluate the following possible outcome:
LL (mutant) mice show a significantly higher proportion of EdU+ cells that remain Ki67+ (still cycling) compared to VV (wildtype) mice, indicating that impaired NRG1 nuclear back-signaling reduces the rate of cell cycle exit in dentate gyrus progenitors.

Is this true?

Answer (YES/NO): NO